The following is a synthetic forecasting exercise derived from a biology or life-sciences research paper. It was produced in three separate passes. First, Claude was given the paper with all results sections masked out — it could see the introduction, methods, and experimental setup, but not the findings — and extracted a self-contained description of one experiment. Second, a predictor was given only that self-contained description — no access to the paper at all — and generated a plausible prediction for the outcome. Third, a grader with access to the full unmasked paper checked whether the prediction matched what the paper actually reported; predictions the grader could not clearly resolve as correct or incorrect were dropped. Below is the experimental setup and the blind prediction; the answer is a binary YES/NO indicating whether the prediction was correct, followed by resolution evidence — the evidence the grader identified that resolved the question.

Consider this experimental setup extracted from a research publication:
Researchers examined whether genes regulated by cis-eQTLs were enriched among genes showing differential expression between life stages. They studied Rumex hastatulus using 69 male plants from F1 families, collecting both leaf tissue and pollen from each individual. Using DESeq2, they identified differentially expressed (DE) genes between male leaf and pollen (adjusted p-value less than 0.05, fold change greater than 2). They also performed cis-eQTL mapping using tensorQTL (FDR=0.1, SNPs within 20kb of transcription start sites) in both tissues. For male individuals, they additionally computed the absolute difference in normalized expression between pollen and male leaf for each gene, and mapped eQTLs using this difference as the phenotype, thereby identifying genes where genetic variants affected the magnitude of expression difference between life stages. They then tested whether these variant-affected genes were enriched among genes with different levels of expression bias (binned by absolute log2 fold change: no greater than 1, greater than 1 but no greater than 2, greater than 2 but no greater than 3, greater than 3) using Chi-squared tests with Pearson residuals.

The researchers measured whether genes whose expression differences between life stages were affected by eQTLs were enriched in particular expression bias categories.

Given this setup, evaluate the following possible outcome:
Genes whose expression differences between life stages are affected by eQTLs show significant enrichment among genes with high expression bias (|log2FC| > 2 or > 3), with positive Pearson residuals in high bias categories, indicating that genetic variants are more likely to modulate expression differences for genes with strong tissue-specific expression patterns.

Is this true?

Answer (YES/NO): YES